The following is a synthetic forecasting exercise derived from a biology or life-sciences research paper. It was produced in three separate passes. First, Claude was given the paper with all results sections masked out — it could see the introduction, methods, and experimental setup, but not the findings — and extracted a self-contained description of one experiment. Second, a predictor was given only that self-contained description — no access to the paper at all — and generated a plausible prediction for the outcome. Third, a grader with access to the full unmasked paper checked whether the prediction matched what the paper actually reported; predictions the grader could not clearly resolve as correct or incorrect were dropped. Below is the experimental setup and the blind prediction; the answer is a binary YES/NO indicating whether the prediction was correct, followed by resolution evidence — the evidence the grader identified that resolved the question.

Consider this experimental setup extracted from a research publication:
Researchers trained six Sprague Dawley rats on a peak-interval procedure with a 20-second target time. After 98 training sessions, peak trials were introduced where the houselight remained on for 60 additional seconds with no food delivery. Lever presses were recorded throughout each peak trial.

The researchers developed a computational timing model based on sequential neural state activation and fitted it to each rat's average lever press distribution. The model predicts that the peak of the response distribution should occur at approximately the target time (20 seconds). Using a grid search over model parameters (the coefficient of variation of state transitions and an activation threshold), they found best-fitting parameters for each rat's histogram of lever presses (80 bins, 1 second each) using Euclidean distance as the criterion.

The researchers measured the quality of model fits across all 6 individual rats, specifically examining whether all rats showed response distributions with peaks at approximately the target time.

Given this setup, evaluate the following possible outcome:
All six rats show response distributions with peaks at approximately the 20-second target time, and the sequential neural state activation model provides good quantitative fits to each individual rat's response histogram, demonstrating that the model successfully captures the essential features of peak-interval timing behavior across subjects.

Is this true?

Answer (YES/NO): NO